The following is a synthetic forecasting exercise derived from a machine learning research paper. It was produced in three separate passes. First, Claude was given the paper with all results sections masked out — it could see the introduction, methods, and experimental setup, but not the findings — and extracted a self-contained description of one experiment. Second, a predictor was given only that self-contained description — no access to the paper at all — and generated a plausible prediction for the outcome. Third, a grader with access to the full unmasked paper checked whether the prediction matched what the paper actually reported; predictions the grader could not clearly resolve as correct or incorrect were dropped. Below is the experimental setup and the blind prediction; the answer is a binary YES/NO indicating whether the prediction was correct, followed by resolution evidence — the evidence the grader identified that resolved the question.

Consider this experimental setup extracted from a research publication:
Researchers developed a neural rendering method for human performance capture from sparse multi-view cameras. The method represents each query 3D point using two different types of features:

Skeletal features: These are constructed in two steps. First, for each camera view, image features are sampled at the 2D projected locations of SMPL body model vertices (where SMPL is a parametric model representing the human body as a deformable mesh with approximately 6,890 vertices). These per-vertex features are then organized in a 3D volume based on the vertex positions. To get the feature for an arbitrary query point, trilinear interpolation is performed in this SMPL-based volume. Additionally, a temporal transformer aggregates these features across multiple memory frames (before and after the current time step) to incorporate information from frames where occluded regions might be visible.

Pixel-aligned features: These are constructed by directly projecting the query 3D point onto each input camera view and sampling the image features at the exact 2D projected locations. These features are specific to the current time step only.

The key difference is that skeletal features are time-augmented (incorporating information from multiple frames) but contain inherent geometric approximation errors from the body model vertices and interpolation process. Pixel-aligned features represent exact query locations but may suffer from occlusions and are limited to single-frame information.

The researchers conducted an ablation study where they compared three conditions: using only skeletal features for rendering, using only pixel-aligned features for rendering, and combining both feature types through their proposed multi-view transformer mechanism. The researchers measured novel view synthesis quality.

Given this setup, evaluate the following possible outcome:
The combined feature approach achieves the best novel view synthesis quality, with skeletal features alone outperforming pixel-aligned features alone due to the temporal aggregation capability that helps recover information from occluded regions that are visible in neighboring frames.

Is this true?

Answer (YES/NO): NO